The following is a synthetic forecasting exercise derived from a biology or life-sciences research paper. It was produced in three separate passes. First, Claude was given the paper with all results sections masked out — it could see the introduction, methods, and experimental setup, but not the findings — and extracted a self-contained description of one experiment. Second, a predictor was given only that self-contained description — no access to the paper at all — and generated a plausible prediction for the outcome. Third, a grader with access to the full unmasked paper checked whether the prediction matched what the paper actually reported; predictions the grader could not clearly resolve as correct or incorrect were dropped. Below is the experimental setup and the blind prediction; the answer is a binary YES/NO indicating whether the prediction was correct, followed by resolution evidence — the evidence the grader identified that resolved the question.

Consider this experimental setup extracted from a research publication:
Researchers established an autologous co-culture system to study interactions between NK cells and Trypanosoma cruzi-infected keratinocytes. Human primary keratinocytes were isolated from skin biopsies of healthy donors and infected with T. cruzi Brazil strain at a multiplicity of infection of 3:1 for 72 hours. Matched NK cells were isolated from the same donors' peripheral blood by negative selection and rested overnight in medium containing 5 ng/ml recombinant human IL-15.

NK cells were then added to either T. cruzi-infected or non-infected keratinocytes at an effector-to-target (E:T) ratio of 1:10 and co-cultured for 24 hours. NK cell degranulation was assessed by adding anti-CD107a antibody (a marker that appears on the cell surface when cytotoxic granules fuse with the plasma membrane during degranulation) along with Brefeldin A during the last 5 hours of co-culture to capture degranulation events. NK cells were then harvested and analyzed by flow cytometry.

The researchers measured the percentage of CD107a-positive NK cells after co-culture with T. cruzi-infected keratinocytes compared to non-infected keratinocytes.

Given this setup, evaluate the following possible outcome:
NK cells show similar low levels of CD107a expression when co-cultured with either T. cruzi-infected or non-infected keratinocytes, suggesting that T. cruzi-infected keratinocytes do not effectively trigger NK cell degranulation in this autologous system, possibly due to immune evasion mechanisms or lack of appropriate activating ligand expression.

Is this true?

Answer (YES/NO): NO